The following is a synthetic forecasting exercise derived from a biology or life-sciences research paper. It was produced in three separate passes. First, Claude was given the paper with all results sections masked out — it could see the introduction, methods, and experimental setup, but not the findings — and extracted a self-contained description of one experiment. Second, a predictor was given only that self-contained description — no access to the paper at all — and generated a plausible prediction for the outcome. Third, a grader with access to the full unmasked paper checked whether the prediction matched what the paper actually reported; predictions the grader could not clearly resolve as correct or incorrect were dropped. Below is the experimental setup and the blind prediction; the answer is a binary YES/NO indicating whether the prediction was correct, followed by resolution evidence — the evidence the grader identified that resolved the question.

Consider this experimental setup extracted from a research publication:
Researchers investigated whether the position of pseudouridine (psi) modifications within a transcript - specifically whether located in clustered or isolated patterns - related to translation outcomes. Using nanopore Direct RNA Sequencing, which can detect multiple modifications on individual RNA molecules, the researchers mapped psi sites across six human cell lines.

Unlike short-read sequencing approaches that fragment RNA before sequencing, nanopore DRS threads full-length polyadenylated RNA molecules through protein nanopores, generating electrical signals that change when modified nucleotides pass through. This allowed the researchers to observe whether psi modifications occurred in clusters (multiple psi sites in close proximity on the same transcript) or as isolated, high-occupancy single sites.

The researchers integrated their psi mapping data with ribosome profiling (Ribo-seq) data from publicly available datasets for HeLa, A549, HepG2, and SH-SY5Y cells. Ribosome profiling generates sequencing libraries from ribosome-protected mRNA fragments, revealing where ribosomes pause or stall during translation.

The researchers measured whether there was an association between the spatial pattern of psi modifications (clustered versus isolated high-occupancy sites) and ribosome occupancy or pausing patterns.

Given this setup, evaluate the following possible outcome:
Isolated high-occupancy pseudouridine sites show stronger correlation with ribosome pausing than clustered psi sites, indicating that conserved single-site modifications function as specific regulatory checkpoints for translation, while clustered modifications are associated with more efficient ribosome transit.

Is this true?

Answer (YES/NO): NO